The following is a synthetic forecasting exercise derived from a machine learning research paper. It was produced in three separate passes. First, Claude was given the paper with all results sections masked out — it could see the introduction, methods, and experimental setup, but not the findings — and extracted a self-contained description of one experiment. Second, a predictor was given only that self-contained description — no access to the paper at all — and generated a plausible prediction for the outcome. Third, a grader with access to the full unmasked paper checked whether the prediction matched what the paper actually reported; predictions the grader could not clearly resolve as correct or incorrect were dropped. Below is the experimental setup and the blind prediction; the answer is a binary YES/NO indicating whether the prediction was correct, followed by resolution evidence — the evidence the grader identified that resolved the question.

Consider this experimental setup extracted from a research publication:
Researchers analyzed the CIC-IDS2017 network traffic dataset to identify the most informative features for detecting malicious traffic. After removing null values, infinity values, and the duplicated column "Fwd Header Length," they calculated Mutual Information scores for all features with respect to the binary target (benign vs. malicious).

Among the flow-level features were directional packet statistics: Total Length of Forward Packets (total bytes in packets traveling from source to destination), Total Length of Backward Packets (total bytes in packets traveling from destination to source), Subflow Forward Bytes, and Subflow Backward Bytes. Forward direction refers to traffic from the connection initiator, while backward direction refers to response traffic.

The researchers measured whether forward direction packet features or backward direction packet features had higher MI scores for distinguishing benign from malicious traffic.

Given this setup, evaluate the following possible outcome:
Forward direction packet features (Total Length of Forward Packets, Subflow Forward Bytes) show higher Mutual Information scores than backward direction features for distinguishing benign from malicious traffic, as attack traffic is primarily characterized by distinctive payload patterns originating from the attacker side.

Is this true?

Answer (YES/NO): NO